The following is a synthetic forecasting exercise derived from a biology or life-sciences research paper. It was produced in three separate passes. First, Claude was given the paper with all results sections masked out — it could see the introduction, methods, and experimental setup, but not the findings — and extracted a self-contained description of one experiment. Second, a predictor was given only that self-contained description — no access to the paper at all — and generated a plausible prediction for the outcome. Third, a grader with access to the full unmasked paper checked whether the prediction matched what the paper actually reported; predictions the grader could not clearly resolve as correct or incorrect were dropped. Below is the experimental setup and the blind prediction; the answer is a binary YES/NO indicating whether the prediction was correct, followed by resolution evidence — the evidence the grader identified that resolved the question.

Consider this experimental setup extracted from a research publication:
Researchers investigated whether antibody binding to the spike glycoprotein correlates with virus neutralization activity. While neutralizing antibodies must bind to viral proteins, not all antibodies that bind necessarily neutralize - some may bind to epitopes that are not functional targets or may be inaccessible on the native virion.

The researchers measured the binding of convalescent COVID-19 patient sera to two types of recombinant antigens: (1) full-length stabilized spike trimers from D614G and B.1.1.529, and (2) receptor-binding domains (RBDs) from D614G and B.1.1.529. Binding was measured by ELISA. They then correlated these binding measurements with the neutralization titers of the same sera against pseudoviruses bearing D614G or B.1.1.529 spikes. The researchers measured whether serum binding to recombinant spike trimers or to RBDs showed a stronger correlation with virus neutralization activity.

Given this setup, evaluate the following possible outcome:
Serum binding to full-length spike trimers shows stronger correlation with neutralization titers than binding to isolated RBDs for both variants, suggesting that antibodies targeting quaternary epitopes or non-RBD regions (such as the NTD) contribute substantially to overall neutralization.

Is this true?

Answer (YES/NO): NO